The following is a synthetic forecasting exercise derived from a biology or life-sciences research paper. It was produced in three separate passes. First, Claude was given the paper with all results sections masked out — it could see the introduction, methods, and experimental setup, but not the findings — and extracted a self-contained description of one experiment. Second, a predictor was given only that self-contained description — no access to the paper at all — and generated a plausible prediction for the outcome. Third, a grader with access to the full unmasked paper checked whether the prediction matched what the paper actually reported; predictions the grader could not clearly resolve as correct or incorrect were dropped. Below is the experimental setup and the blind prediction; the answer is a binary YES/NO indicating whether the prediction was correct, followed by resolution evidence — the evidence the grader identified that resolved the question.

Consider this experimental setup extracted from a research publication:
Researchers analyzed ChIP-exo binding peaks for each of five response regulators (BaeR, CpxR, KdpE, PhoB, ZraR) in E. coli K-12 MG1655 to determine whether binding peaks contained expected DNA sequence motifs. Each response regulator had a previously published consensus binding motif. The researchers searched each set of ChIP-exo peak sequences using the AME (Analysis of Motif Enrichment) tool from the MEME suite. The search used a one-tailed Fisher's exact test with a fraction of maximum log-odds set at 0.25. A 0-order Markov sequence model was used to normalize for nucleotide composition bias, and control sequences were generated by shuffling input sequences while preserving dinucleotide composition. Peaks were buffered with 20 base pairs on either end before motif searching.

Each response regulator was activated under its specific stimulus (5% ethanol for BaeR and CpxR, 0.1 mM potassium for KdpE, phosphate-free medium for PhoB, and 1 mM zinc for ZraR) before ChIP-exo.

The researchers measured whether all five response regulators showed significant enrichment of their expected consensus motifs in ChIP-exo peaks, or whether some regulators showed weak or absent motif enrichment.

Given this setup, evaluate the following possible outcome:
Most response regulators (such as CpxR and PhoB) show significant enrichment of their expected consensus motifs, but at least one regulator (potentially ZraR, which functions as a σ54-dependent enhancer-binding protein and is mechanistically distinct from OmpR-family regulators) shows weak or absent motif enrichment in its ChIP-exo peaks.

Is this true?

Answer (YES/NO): NO